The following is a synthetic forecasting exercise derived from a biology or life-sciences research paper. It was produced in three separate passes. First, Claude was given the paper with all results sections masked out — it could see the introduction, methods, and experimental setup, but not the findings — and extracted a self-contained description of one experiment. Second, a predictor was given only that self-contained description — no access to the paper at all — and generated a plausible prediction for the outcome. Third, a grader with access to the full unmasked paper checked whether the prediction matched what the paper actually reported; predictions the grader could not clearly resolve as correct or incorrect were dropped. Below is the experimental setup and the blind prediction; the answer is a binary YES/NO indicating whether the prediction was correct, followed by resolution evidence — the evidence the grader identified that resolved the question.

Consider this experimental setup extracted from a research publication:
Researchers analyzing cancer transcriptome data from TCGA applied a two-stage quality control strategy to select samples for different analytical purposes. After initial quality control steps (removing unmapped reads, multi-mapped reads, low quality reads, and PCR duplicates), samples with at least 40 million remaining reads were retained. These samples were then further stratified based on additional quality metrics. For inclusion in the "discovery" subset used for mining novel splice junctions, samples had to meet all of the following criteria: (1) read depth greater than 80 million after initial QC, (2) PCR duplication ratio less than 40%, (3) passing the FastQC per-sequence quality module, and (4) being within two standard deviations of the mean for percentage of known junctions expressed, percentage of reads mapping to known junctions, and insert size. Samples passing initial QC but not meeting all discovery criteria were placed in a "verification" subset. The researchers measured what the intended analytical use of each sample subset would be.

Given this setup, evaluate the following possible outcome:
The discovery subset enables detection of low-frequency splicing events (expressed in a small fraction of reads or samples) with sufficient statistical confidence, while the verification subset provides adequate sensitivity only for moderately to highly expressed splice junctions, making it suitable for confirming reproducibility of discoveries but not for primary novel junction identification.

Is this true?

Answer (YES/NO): NO